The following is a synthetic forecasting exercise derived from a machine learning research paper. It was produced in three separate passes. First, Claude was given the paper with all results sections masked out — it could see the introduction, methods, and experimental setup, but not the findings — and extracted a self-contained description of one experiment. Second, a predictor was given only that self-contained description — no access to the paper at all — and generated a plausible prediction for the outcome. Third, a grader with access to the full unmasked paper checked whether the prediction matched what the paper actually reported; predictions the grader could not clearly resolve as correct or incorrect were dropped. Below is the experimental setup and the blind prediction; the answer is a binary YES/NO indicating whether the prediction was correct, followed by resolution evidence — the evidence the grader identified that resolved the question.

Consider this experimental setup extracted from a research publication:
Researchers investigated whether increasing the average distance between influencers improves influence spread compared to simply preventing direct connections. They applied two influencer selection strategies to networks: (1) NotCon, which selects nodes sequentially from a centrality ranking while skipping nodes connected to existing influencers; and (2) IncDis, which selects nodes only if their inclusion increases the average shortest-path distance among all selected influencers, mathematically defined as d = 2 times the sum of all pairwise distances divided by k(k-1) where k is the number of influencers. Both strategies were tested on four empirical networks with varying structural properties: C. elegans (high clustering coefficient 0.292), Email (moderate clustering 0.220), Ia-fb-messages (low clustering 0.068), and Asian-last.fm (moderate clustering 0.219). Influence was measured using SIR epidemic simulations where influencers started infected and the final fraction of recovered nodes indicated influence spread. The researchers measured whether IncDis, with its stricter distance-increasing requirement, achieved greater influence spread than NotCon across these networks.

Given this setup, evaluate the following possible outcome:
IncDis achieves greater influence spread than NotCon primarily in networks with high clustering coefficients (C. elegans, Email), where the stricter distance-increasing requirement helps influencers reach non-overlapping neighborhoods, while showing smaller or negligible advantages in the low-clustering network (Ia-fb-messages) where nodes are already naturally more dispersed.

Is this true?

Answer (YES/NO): NO